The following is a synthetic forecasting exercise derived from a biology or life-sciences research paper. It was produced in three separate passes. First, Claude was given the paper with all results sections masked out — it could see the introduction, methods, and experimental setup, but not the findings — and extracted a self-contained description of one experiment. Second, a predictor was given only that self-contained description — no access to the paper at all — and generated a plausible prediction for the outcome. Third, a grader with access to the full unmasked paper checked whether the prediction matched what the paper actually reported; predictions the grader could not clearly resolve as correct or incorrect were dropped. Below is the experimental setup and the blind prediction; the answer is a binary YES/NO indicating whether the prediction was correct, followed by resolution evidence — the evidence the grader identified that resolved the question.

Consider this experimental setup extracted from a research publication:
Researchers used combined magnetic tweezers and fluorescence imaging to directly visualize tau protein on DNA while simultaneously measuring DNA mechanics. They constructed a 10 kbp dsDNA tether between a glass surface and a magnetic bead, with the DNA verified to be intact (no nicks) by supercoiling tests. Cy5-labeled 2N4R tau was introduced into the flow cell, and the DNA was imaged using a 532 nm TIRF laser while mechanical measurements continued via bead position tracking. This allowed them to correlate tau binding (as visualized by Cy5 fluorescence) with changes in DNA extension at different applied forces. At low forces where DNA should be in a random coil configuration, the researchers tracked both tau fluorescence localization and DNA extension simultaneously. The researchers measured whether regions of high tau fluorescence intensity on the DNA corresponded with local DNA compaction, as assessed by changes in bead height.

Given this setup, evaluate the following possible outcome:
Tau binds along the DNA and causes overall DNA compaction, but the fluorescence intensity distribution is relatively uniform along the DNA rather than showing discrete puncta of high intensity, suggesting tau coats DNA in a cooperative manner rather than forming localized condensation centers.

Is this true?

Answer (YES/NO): NO